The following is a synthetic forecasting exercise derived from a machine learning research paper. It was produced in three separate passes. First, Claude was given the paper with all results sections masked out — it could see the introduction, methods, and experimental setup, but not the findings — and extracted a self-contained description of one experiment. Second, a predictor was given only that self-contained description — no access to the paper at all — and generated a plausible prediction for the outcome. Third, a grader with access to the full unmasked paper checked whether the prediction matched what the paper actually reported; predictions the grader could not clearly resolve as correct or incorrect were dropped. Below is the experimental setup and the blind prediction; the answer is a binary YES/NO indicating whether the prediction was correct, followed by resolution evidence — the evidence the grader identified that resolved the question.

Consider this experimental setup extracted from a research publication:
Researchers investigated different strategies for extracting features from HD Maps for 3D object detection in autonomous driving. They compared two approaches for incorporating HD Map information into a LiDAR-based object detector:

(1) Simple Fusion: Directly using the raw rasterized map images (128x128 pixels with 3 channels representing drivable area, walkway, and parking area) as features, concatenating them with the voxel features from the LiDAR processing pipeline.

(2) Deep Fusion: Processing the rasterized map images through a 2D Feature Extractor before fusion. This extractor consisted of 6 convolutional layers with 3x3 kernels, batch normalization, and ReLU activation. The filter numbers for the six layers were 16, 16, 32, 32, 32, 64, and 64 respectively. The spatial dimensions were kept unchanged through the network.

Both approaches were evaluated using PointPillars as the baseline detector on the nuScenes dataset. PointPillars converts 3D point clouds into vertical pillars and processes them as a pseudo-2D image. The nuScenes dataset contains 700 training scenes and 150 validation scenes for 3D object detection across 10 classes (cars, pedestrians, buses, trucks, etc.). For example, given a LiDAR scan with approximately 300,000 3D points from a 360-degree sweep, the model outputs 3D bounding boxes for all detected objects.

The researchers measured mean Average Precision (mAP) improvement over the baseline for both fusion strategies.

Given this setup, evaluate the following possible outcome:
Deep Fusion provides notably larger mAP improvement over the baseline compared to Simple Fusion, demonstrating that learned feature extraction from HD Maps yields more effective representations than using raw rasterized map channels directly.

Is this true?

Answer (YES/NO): YES